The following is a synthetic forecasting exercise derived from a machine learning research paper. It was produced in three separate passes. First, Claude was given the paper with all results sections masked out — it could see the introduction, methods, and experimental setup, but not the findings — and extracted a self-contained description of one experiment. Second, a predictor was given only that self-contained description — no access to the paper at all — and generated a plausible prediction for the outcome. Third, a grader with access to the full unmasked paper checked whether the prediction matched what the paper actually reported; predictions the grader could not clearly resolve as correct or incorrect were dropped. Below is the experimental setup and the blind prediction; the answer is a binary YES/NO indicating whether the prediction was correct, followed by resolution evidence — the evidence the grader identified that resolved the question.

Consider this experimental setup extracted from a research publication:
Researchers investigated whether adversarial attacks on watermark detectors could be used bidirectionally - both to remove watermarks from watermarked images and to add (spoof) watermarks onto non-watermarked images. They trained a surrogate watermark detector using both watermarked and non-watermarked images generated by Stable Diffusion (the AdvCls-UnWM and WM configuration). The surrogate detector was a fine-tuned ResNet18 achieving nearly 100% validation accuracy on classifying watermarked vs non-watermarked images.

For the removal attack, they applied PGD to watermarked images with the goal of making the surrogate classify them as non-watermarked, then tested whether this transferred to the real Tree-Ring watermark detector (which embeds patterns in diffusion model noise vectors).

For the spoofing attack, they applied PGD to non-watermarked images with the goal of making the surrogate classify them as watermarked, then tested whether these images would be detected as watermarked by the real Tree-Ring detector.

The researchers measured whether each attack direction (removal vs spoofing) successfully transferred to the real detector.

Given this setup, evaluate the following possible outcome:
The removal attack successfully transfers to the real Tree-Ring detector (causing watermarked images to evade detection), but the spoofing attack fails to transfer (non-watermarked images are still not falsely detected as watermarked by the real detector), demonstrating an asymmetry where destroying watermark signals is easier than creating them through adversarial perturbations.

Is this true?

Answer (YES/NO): YES